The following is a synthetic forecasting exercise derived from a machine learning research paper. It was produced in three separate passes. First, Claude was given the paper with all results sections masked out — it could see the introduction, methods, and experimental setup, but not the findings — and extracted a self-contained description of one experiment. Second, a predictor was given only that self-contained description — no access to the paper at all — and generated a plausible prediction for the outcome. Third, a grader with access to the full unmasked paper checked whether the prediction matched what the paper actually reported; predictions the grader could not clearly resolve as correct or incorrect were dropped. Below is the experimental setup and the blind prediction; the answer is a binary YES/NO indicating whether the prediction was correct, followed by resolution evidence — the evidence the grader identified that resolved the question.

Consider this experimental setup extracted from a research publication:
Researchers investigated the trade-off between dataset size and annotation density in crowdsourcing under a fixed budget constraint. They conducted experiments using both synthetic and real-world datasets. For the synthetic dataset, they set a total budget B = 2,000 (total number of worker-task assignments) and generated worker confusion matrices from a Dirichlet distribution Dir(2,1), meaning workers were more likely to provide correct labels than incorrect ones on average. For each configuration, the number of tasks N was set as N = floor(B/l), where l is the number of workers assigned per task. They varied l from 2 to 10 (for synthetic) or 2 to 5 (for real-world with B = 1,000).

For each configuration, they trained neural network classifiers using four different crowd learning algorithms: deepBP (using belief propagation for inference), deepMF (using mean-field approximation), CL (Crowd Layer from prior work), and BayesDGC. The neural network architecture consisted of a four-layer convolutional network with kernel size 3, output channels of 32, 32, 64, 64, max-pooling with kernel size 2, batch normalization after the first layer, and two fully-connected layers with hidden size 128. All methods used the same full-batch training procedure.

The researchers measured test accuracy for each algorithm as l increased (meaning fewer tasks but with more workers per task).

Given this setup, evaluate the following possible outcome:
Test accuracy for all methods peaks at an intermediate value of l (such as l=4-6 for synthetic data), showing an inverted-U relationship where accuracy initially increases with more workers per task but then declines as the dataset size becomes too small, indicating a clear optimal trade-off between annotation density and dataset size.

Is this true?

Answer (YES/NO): NO